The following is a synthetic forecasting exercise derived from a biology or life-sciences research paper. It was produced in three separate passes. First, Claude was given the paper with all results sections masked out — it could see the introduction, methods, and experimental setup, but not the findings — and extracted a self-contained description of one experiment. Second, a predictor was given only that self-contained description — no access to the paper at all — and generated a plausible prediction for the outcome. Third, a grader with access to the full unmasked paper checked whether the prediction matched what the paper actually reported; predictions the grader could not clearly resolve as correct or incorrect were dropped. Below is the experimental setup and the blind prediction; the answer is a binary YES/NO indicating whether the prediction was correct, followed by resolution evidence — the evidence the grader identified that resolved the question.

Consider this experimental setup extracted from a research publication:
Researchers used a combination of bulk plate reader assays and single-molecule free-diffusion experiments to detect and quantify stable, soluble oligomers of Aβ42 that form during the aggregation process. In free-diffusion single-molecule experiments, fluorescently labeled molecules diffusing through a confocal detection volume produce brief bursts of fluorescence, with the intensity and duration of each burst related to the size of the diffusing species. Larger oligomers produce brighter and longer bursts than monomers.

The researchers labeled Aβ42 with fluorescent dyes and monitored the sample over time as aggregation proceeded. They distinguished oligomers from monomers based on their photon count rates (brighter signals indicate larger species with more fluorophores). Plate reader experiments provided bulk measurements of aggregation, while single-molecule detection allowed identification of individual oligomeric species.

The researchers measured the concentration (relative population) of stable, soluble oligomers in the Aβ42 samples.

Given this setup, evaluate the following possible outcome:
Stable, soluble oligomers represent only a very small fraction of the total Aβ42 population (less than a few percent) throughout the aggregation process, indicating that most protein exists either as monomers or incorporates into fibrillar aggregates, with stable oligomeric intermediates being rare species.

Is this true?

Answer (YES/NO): YES